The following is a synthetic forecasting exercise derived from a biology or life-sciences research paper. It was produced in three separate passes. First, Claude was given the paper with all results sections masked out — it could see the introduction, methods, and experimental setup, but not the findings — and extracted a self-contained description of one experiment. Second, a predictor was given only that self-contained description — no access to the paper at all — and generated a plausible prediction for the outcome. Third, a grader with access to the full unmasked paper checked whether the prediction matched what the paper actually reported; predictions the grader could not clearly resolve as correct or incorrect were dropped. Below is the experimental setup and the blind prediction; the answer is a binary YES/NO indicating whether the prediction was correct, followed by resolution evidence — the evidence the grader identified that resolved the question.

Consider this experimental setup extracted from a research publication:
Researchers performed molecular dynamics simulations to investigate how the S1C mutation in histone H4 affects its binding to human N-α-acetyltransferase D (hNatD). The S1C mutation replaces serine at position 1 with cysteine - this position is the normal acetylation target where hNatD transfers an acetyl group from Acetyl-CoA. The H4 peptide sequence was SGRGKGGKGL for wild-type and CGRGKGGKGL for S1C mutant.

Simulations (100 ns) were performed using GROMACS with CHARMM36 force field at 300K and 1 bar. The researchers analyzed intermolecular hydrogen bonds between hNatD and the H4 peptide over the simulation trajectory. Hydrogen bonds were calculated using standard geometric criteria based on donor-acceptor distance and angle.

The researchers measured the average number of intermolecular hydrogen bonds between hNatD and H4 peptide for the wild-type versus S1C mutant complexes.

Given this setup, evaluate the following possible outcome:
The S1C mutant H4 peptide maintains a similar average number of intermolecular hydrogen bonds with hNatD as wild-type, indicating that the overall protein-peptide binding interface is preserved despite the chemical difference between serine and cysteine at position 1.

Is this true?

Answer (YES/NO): YES